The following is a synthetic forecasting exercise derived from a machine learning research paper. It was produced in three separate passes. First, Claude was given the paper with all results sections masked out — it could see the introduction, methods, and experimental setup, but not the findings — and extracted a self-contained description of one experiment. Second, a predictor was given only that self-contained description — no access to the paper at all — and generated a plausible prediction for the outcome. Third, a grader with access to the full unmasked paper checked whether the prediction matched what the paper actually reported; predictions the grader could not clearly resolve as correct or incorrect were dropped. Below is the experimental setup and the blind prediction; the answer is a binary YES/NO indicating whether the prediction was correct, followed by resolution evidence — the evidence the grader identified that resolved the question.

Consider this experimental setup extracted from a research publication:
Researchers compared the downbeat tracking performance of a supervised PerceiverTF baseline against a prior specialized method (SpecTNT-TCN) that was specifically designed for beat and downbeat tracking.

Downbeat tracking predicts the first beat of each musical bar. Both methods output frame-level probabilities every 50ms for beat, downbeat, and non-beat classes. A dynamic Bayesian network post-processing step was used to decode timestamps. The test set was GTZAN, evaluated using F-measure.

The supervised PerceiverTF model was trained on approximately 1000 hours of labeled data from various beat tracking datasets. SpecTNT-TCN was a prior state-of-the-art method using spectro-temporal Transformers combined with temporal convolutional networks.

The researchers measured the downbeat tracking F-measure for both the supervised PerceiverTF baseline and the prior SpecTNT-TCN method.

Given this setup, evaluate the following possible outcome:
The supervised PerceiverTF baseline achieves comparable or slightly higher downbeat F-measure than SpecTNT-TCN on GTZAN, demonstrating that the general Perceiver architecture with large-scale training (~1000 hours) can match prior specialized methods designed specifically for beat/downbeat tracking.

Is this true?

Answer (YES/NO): NO